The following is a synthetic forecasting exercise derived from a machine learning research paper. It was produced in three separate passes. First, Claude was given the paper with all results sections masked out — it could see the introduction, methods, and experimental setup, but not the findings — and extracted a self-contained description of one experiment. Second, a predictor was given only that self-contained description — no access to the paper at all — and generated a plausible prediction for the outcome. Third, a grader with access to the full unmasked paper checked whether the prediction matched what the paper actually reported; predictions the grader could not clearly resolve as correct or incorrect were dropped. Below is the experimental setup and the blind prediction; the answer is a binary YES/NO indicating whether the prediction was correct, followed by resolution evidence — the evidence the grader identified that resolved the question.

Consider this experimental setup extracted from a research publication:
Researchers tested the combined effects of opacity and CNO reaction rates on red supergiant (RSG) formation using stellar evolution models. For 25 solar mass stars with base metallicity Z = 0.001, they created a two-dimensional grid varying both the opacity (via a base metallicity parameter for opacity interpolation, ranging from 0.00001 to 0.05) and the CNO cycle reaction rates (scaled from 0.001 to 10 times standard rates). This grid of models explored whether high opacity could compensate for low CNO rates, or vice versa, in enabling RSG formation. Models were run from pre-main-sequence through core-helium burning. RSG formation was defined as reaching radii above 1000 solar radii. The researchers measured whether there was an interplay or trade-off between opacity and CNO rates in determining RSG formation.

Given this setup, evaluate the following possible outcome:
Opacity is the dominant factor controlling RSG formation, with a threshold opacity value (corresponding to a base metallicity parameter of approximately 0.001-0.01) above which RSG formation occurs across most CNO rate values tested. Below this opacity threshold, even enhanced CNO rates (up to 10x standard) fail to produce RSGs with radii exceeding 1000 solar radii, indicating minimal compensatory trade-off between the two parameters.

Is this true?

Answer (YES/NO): NO